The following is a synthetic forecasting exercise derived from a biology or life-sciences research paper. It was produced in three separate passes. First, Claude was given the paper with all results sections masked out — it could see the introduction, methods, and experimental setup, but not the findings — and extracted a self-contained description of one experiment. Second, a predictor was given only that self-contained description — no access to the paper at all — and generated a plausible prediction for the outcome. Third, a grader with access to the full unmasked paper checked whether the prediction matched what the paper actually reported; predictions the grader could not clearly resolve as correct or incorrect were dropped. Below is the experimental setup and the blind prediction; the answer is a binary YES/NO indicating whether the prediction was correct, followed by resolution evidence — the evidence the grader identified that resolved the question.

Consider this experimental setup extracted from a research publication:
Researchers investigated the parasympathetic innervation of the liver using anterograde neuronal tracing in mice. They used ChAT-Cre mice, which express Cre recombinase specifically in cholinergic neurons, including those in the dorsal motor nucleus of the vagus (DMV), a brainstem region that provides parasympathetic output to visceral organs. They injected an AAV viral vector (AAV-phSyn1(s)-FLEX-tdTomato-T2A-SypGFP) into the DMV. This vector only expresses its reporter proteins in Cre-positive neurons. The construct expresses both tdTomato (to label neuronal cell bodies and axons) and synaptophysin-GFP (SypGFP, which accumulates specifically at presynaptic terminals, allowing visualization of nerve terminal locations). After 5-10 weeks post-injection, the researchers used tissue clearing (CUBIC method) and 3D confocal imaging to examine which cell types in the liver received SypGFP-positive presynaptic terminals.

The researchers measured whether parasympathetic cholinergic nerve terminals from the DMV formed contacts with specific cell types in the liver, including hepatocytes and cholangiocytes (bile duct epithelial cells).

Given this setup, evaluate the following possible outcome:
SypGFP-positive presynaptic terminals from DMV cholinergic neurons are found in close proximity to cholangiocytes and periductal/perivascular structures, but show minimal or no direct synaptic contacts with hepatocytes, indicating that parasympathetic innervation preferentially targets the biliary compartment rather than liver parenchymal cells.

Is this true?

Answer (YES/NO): NO